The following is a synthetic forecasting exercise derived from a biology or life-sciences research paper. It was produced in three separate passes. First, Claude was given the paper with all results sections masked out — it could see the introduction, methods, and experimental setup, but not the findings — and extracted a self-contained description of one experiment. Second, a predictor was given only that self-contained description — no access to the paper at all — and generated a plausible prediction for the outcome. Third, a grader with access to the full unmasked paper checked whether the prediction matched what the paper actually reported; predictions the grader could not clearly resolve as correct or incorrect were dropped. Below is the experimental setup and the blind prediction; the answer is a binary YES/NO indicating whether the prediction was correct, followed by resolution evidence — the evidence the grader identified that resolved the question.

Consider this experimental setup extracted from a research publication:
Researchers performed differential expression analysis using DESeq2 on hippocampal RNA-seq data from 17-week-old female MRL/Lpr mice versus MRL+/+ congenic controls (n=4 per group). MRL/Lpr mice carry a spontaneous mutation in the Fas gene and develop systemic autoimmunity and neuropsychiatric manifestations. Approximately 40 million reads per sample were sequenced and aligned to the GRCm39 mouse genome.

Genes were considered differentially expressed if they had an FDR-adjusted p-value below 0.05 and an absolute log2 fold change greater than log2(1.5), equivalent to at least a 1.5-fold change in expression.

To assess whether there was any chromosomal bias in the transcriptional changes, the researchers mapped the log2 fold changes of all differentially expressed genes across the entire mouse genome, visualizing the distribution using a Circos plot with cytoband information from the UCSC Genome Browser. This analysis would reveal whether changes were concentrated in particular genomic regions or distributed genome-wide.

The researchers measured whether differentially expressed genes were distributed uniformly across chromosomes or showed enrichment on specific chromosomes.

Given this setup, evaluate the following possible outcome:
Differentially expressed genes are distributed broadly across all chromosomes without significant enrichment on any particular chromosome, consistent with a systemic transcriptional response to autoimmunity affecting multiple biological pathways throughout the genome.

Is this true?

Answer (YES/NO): YES